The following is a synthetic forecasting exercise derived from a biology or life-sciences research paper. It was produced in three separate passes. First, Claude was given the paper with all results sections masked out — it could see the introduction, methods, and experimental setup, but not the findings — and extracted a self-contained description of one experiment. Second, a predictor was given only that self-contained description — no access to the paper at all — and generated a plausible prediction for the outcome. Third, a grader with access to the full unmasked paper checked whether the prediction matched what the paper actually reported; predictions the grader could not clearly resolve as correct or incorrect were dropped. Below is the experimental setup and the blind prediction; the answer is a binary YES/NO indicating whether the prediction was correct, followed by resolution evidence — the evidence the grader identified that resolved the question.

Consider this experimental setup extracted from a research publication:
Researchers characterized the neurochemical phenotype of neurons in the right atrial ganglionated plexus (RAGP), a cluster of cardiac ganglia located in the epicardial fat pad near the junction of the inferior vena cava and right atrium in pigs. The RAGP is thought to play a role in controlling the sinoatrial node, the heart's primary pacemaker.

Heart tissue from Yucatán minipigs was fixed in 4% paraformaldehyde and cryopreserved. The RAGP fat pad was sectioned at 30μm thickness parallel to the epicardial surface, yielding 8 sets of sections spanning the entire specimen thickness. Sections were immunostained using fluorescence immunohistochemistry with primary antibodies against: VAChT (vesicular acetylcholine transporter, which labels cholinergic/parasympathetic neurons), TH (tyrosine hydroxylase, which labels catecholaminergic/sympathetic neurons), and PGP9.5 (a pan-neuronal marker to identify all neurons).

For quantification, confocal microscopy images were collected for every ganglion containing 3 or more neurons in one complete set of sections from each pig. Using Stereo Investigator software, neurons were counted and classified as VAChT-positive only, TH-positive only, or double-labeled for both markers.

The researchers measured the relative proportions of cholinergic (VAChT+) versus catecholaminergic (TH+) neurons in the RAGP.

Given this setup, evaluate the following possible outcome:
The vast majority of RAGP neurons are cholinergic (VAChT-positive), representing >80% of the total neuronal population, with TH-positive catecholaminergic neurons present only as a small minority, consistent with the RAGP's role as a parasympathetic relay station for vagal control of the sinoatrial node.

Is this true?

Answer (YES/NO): YES